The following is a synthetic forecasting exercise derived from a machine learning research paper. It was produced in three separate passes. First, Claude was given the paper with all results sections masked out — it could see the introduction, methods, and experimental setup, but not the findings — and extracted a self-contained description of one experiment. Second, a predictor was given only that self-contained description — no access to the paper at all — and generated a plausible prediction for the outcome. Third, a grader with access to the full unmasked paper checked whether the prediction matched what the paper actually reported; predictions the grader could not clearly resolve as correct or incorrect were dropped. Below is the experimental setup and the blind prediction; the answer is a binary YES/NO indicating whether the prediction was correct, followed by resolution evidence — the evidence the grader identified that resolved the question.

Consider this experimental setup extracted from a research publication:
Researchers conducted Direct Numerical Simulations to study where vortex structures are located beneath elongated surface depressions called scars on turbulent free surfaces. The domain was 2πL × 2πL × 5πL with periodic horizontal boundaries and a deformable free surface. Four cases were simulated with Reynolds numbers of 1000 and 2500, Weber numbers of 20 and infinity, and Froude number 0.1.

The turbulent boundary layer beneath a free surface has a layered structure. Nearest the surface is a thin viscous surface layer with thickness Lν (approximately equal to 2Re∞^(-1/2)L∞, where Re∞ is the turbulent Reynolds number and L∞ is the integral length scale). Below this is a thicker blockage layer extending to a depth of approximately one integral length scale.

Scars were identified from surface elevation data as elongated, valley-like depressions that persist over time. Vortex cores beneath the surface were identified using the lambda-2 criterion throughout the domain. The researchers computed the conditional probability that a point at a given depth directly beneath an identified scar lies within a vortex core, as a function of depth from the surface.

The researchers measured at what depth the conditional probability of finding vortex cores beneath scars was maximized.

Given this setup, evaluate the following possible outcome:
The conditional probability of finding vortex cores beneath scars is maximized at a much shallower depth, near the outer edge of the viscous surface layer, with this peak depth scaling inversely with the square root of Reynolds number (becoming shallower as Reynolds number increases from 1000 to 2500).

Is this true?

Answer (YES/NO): YES